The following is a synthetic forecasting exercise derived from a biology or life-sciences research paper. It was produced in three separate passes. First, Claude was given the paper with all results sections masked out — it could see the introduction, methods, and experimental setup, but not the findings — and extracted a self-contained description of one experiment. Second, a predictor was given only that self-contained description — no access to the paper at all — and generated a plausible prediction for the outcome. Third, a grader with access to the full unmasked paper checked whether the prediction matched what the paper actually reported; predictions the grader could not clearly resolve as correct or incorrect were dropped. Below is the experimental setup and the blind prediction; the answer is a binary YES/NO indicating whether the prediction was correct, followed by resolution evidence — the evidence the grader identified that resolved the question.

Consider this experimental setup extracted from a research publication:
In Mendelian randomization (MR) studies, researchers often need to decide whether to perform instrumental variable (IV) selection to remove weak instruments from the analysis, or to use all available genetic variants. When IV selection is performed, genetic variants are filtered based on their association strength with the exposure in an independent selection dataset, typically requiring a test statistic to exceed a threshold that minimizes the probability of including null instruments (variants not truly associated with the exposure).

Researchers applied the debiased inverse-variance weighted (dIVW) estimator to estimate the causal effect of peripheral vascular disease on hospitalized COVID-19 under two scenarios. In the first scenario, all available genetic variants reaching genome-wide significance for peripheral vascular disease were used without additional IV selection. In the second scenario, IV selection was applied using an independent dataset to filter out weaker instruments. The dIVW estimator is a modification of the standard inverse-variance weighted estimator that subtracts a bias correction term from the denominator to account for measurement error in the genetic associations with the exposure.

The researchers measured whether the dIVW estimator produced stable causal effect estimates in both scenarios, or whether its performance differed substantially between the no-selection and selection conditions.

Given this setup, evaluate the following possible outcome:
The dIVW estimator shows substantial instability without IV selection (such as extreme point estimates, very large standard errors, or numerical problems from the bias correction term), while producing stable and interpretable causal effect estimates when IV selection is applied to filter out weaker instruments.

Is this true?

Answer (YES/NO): YES